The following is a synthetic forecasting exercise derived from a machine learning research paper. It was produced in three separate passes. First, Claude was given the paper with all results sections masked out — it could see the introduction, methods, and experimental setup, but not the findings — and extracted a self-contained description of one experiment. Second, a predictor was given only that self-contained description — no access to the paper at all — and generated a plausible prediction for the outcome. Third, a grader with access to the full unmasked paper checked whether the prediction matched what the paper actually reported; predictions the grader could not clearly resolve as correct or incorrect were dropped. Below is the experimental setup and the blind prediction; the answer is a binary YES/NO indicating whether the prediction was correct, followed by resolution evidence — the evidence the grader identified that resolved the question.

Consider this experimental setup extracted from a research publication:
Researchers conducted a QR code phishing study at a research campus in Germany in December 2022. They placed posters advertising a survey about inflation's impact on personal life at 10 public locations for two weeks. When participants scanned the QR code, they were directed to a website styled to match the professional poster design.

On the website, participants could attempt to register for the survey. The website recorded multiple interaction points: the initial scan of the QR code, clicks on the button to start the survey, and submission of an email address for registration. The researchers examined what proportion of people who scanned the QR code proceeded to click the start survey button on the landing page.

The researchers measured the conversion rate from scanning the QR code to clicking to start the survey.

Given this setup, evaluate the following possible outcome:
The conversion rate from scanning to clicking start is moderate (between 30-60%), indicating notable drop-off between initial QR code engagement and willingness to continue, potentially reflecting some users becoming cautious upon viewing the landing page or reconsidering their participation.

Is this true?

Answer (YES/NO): NO